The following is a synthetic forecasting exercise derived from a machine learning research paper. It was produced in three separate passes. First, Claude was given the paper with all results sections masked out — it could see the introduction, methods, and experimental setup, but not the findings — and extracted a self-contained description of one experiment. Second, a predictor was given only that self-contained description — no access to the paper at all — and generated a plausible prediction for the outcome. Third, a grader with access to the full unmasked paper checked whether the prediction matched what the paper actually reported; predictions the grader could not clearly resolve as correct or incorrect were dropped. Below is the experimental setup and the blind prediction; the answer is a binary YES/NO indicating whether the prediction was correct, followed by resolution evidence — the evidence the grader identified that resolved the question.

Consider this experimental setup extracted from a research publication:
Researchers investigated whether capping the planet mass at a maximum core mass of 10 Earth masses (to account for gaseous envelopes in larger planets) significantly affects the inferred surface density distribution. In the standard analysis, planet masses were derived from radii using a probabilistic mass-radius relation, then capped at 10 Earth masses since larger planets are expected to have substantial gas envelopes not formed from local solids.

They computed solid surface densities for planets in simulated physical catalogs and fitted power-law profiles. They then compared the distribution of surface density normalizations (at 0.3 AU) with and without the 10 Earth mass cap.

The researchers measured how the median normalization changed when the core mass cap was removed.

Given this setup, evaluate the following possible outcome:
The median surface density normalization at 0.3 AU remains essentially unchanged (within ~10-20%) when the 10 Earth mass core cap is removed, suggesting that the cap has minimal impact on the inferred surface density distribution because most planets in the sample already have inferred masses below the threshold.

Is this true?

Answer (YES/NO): YES